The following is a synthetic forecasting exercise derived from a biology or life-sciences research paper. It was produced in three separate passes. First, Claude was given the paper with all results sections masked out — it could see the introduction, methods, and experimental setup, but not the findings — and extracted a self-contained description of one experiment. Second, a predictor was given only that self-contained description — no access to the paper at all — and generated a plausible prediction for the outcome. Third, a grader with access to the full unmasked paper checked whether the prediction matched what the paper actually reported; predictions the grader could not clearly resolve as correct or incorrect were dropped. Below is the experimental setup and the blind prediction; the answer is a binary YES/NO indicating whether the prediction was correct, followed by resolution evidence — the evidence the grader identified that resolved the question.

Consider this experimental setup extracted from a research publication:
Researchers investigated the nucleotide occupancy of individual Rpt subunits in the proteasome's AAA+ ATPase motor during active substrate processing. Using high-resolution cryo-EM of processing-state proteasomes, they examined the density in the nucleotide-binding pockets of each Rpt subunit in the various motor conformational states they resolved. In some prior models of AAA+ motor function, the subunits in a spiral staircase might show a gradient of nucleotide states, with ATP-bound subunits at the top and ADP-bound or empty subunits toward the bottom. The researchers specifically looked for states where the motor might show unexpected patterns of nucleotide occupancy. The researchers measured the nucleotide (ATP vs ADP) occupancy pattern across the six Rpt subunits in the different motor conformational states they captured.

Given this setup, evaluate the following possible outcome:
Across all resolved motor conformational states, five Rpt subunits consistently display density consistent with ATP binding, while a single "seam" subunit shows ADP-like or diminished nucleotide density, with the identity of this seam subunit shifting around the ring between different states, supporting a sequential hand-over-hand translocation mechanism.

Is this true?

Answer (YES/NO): NO